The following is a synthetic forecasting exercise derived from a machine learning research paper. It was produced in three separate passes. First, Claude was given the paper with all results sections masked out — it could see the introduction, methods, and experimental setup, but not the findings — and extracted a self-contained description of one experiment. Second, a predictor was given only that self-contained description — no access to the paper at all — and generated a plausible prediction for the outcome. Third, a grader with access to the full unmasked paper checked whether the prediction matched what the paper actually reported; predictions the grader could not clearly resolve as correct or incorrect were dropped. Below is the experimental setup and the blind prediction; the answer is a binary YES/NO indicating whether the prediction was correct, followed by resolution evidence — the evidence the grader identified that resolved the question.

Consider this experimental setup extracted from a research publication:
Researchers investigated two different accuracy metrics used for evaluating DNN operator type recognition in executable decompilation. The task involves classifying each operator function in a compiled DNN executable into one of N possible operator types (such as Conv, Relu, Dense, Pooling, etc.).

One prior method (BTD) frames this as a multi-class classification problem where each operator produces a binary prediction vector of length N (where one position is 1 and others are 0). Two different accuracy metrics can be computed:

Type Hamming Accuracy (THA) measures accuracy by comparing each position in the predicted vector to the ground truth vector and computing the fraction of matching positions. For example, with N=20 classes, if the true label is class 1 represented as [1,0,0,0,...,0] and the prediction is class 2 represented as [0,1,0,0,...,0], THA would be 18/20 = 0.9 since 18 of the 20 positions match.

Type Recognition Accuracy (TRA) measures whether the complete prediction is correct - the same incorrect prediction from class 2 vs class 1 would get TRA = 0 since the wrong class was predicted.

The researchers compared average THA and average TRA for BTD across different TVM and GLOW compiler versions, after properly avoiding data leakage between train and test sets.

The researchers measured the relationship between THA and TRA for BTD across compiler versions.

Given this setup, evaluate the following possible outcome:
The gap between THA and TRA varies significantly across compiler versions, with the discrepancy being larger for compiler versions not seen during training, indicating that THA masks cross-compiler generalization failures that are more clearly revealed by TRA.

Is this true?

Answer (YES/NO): NO